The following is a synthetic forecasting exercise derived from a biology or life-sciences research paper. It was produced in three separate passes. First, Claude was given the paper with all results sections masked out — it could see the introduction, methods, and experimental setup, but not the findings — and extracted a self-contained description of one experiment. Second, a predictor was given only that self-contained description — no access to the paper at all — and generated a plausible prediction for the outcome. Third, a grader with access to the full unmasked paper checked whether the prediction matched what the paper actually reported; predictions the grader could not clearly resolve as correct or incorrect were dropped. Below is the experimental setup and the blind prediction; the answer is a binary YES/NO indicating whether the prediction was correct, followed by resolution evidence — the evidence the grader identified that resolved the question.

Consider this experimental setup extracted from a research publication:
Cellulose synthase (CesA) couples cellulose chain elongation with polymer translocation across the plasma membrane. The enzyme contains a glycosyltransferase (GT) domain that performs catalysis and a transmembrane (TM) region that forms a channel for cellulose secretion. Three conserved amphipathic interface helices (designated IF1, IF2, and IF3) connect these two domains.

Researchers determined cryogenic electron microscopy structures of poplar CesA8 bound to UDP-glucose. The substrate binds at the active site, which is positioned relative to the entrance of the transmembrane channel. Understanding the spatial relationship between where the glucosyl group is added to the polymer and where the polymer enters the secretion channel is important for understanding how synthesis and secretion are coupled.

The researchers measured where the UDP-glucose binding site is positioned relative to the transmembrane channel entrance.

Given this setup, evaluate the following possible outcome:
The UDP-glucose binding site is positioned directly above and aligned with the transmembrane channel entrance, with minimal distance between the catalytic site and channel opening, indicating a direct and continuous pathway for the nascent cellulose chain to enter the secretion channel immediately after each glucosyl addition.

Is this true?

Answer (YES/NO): NO